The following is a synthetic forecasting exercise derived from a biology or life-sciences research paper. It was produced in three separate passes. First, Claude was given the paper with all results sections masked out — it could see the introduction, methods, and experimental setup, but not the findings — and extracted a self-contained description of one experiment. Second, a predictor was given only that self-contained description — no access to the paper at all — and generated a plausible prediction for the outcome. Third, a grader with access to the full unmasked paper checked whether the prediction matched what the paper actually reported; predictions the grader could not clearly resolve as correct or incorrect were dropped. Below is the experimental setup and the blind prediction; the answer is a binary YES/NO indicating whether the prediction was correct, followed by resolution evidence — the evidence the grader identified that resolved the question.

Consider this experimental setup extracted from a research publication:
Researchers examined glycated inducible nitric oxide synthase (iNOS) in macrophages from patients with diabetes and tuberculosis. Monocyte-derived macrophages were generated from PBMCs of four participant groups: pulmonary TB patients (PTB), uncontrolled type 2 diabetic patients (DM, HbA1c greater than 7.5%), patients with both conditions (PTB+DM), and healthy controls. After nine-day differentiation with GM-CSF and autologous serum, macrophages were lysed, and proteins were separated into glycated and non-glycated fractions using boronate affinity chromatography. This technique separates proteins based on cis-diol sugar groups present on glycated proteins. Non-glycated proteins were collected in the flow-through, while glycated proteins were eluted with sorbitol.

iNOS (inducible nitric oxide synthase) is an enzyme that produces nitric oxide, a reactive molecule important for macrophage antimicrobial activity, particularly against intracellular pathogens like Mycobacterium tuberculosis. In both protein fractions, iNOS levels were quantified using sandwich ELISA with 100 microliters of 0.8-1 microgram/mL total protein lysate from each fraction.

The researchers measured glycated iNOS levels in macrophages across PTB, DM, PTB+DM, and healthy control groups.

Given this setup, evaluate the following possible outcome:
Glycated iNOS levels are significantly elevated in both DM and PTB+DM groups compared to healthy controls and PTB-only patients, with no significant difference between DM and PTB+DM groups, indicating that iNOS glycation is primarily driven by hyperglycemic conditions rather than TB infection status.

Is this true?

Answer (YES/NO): NO